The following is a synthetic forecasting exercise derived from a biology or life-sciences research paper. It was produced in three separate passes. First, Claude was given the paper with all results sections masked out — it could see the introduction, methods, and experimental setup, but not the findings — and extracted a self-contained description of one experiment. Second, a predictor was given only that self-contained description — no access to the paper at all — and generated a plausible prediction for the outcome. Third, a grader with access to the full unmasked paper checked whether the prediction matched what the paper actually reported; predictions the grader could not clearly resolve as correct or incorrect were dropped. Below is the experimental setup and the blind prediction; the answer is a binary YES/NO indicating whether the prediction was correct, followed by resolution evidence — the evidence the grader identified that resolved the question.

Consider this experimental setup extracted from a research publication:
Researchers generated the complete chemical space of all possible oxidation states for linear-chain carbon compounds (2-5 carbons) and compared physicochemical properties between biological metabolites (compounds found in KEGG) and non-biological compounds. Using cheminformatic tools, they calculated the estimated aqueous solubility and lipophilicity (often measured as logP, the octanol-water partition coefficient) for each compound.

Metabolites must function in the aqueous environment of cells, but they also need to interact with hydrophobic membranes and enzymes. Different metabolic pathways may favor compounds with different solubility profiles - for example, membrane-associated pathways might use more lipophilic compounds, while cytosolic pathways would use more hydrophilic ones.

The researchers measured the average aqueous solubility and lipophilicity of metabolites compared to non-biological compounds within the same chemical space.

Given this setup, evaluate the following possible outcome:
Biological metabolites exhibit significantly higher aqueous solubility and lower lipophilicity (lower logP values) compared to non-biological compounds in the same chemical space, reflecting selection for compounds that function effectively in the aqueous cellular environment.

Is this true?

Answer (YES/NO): YES